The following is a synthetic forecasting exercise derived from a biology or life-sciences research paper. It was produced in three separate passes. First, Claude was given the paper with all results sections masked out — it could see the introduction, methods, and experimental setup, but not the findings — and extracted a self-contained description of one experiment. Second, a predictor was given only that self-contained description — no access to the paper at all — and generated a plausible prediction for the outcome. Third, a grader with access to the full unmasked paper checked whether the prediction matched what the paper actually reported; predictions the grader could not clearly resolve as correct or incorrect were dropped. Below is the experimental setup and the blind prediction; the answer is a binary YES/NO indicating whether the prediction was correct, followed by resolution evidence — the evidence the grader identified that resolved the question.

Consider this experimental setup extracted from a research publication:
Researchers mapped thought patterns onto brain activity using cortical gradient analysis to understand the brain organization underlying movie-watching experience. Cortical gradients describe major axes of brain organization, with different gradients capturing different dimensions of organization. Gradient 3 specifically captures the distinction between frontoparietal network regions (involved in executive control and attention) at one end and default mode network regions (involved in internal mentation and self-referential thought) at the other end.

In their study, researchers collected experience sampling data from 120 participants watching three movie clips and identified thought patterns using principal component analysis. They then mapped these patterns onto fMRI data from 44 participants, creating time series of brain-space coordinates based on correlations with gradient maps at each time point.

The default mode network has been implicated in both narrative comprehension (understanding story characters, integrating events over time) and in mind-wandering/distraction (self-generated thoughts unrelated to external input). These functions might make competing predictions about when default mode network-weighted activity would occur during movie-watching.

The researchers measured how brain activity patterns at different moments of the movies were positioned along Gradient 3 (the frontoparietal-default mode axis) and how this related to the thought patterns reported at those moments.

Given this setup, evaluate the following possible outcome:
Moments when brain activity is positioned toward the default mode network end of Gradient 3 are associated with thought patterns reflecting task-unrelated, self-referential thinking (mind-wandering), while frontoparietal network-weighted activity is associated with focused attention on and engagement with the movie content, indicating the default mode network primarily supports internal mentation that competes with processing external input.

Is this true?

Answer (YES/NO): NO